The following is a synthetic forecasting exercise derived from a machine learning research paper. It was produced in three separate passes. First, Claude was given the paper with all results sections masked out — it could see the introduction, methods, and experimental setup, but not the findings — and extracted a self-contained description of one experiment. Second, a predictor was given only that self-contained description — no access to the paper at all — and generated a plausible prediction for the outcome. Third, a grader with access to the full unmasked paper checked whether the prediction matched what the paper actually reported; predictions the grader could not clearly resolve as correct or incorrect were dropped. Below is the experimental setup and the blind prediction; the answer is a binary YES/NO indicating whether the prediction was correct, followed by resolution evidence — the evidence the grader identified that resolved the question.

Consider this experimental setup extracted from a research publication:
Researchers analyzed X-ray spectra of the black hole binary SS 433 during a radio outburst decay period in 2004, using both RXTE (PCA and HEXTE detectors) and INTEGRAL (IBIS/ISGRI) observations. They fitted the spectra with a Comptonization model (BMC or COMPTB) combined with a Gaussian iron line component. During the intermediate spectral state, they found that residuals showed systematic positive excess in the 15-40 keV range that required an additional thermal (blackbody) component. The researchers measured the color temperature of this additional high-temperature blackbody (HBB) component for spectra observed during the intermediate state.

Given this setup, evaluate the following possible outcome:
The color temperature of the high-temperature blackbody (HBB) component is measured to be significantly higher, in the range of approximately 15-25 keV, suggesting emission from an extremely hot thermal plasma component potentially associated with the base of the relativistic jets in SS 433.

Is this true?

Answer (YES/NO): NO